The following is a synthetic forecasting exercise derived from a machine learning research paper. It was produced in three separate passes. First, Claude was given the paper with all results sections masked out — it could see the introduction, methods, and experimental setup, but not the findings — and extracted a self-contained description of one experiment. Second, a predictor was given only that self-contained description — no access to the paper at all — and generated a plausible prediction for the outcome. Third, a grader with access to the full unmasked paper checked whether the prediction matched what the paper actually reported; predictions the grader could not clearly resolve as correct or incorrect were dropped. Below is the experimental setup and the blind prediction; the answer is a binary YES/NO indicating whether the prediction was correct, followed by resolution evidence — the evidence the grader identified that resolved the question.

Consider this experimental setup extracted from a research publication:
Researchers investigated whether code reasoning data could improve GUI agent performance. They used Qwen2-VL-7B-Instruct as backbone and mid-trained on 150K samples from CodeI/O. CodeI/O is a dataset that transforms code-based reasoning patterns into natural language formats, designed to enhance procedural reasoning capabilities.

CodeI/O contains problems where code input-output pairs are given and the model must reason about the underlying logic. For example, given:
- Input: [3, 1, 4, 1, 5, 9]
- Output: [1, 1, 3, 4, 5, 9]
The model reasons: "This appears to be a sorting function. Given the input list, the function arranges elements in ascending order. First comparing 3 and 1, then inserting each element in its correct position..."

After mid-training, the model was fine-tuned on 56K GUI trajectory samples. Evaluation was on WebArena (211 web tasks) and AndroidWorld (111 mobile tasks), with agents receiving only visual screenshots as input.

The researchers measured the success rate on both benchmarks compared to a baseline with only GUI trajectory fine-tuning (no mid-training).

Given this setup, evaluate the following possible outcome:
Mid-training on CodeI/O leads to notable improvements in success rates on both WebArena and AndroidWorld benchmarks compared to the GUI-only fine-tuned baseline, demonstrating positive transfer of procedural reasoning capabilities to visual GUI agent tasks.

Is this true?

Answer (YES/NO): YES